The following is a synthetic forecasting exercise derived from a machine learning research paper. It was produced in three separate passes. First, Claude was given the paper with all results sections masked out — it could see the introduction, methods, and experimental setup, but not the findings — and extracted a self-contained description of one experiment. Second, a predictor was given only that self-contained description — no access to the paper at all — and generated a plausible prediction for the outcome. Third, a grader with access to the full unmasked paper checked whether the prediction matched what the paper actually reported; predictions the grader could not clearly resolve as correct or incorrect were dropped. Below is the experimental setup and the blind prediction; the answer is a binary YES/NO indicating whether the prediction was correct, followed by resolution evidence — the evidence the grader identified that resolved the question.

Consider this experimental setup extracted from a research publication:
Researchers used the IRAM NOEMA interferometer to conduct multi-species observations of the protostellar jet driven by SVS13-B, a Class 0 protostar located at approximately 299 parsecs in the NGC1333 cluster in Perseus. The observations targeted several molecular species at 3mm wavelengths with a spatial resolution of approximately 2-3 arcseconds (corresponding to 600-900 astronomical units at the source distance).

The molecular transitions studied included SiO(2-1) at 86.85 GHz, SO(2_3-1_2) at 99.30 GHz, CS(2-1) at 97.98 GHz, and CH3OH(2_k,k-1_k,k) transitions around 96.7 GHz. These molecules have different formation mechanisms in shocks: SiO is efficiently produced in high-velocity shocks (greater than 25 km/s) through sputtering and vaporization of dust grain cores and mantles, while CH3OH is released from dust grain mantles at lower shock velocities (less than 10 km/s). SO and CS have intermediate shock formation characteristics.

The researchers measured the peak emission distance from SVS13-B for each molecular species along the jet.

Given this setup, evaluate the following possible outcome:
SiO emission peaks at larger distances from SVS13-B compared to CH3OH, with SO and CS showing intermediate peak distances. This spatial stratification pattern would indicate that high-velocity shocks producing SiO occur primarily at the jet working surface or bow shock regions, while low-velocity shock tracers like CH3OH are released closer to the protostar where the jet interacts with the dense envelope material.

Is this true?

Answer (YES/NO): NO